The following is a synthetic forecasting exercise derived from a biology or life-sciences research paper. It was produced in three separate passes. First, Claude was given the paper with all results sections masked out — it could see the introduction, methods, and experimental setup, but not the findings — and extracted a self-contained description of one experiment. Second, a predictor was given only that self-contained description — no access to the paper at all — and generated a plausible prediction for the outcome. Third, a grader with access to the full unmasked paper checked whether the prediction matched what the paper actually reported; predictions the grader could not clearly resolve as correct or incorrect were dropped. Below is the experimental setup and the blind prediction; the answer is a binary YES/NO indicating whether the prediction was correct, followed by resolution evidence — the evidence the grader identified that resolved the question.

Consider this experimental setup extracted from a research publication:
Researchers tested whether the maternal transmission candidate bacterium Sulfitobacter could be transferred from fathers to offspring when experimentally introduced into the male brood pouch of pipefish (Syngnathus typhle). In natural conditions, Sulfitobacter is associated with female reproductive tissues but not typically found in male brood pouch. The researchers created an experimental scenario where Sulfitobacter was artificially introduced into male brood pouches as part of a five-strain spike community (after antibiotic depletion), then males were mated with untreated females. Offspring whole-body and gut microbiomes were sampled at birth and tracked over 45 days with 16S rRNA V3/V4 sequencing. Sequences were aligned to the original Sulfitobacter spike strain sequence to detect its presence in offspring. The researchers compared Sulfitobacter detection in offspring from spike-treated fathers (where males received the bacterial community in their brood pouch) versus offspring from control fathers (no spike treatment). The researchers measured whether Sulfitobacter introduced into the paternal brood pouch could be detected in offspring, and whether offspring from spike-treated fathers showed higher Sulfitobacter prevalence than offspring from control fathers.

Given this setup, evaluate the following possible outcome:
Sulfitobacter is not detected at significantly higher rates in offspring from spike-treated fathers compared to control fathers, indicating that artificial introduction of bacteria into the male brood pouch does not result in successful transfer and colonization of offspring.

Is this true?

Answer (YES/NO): NO